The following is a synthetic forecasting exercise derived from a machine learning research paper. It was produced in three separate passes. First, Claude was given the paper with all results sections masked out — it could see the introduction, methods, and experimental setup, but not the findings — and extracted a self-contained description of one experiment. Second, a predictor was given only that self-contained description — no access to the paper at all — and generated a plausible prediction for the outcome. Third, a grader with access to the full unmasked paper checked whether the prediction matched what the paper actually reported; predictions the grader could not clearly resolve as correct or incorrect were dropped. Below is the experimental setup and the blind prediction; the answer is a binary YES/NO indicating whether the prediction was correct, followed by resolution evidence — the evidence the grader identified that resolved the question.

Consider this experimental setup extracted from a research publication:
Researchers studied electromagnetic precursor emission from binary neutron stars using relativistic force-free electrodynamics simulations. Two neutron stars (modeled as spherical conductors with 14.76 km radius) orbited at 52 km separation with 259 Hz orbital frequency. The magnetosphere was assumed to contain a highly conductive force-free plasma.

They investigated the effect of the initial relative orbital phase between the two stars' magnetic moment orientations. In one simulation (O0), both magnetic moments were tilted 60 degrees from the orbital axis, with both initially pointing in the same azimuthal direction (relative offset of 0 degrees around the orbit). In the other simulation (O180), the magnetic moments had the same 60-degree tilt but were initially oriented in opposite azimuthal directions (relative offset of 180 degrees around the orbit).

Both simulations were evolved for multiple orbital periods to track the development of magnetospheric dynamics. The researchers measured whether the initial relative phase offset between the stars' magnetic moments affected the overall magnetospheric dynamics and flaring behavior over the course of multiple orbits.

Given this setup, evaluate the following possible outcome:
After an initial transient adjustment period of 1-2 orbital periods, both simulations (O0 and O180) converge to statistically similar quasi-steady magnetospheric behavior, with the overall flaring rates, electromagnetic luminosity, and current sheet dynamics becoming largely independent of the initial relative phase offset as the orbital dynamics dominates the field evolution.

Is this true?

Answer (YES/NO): NO